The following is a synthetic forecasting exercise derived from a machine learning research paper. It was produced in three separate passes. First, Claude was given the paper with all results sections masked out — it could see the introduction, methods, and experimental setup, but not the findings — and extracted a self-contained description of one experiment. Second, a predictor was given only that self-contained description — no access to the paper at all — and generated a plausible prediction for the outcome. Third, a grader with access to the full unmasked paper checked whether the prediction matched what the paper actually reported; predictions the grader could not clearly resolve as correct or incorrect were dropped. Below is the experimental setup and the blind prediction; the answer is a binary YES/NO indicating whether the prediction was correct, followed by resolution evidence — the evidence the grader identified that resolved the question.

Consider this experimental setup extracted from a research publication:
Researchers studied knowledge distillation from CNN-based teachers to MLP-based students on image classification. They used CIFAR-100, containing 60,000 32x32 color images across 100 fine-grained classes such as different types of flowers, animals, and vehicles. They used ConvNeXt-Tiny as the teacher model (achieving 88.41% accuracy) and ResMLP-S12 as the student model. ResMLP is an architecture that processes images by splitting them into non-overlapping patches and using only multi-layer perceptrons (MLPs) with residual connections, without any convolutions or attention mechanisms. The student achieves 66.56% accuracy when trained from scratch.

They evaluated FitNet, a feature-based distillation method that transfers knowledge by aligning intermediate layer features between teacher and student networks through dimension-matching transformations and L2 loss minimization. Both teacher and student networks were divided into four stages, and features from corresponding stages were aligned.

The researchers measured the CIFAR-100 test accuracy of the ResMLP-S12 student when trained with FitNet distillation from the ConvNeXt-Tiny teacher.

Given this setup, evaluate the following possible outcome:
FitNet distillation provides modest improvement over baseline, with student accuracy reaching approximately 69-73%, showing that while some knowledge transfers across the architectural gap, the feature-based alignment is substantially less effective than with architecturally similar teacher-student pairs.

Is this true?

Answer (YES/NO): NO